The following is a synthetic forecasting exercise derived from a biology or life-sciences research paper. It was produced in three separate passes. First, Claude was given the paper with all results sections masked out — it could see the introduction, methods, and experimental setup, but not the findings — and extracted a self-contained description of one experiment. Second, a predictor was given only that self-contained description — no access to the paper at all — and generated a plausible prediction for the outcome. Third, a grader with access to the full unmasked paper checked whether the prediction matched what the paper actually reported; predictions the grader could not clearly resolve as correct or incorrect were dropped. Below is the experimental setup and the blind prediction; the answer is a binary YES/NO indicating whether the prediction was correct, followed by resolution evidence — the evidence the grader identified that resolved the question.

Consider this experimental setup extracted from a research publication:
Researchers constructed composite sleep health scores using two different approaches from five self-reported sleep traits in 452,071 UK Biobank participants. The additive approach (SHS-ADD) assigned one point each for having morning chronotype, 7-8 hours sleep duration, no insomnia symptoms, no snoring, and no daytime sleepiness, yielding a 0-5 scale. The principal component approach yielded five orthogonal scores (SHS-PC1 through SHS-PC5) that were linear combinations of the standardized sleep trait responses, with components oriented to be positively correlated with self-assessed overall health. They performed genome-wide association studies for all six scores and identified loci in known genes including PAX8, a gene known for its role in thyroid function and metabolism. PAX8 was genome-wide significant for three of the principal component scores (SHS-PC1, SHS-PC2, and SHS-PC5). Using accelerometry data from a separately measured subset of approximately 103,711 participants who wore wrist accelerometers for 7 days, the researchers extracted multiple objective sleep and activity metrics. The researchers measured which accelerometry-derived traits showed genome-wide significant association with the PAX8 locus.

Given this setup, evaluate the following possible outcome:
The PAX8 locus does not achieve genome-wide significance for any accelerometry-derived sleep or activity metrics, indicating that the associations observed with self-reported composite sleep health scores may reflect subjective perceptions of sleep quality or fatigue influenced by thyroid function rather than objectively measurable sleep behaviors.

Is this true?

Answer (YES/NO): NO